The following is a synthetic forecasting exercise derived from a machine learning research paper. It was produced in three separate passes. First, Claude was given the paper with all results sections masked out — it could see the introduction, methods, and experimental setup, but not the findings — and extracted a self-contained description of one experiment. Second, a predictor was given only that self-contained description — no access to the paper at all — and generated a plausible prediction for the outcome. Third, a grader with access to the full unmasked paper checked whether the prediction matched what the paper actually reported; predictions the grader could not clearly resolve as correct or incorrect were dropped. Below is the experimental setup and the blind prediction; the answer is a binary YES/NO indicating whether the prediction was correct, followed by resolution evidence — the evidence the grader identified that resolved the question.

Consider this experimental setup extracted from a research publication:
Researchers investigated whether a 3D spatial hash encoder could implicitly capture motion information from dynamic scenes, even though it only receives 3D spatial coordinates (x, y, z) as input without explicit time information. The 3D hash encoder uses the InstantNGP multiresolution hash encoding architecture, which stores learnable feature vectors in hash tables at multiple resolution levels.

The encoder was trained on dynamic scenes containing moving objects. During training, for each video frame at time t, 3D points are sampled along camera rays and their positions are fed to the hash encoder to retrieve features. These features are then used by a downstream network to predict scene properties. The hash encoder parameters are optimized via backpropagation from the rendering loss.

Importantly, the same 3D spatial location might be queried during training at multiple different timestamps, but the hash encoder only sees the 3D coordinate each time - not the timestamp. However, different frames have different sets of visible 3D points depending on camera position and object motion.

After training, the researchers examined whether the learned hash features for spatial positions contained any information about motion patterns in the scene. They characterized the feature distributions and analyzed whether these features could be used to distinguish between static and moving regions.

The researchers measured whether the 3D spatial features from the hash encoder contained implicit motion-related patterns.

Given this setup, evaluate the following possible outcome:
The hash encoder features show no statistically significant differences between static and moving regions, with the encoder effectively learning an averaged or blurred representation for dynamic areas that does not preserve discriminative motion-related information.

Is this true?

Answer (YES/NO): NO